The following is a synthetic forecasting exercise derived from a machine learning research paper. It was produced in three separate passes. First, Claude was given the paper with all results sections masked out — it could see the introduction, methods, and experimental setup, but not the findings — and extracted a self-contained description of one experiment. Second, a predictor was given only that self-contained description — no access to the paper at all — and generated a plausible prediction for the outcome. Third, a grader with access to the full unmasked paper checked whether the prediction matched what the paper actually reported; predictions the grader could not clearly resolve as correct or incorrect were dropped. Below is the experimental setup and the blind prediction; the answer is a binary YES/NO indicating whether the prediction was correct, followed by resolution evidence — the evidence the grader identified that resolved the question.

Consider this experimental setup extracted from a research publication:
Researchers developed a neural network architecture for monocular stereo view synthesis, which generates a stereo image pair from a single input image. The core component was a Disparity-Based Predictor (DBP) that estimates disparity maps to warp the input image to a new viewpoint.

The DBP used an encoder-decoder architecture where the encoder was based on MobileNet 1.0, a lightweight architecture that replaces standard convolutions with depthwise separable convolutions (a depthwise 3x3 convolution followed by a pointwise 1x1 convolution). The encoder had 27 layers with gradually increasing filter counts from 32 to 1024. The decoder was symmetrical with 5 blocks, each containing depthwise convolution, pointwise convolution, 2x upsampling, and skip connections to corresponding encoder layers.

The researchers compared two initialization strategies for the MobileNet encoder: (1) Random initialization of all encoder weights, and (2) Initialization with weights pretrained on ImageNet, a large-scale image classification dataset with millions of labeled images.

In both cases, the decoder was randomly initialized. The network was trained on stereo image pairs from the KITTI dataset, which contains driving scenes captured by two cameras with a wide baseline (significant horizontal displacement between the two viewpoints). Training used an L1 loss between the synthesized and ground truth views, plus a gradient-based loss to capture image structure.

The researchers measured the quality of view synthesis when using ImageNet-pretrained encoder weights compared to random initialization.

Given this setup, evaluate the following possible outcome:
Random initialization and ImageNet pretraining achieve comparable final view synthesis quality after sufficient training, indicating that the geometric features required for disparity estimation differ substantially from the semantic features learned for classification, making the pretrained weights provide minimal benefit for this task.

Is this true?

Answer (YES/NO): NO